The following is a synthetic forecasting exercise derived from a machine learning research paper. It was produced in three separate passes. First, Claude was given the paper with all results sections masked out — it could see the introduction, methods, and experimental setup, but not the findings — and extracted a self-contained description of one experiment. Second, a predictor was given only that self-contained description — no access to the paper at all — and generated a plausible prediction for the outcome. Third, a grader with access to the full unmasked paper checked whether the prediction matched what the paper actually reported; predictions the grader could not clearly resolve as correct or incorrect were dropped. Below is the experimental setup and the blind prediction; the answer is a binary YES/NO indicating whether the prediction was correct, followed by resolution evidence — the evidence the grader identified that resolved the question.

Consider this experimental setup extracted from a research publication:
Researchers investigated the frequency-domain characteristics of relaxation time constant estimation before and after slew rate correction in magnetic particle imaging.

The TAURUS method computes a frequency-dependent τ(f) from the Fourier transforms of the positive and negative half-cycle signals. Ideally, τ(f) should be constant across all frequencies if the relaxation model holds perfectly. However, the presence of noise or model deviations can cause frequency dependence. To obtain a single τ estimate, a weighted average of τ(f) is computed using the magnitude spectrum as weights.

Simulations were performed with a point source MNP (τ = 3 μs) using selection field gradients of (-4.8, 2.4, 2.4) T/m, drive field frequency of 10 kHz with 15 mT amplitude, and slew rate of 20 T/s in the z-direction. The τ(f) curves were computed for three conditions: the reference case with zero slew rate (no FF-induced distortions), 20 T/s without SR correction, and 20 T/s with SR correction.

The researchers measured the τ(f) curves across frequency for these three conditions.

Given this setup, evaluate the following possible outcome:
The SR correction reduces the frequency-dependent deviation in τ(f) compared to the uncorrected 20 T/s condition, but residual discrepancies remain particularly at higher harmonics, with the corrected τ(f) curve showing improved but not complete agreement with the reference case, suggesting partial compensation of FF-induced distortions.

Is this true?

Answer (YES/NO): NO